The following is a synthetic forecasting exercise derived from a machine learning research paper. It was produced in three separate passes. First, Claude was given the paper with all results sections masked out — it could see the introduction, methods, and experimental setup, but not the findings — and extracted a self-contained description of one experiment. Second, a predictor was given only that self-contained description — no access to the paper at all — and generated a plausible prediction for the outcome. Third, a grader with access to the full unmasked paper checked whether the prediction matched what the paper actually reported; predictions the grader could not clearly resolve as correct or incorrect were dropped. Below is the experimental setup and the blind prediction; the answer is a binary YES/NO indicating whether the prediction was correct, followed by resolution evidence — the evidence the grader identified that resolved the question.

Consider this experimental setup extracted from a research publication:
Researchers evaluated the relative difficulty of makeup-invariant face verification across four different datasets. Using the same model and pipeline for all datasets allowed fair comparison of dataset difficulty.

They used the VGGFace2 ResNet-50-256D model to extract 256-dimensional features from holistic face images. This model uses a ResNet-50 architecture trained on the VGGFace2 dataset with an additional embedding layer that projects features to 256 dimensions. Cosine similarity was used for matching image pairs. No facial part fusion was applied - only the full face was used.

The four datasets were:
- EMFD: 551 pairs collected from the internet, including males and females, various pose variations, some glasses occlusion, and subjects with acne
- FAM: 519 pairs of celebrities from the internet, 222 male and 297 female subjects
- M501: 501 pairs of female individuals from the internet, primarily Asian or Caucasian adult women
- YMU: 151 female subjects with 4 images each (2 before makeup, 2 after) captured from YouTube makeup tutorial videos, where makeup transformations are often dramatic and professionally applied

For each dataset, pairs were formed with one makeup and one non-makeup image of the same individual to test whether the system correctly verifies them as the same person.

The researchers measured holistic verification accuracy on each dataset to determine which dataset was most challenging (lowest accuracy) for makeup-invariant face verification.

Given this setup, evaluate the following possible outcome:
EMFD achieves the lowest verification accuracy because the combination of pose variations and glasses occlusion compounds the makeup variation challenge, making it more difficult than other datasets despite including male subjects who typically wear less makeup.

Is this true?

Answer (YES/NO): NO